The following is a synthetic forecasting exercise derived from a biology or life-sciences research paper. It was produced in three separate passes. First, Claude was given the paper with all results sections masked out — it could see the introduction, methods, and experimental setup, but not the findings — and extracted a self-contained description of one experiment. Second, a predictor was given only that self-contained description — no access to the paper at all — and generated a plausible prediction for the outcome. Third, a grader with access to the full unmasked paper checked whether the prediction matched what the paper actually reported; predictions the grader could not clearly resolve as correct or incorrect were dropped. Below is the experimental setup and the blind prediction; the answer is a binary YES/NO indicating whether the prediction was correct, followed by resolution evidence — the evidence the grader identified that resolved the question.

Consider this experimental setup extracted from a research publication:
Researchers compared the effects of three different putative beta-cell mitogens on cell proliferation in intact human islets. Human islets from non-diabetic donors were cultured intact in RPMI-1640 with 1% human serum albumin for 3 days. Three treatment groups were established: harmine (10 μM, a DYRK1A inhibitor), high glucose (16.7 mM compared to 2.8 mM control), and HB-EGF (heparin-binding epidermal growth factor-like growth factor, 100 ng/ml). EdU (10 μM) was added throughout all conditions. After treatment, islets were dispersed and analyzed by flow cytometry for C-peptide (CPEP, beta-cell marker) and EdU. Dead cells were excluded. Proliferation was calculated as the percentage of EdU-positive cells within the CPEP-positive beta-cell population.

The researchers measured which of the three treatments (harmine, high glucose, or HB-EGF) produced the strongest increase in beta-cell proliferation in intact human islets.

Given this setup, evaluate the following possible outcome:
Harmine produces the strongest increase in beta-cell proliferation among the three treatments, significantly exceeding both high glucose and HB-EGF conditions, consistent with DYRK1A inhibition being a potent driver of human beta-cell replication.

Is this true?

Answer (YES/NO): NO